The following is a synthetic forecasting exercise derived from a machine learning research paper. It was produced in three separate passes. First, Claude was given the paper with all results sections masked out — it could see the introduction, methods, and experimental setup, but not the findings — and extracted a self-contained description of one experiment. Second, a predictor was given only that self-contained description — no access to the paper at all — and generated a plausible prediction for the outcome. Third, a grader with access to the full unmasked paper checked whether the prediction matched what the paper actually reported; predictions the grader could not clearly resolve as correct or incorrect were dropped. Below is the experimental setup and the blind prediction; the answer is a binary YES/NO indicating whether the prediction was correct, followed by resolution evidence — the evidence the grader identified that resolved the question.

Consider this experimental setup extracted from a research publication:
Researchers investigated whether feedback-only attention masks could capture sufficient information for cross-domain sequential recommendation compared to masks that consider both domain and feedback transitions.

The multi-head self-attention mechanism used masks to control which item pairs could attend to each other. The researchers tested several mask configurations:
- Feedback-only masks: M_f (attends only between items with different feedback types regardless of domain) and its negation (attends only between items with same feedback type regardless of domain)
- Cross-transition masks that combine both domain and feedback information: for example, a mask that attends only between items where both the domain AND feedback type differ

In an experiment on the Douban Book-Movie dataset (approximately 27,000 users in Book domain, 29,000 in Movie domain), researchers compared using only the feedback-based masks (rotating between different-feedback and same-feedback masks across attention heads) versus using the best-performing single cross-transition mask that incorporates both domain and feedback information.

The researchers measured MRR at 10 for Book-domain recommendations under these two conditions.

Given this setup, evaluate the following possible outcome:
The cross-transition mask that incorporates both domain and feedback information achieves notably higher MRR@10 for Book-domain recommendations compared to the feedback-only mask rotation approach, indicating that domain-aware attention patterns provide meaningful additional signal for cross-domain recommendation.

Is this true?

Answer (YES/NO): NO